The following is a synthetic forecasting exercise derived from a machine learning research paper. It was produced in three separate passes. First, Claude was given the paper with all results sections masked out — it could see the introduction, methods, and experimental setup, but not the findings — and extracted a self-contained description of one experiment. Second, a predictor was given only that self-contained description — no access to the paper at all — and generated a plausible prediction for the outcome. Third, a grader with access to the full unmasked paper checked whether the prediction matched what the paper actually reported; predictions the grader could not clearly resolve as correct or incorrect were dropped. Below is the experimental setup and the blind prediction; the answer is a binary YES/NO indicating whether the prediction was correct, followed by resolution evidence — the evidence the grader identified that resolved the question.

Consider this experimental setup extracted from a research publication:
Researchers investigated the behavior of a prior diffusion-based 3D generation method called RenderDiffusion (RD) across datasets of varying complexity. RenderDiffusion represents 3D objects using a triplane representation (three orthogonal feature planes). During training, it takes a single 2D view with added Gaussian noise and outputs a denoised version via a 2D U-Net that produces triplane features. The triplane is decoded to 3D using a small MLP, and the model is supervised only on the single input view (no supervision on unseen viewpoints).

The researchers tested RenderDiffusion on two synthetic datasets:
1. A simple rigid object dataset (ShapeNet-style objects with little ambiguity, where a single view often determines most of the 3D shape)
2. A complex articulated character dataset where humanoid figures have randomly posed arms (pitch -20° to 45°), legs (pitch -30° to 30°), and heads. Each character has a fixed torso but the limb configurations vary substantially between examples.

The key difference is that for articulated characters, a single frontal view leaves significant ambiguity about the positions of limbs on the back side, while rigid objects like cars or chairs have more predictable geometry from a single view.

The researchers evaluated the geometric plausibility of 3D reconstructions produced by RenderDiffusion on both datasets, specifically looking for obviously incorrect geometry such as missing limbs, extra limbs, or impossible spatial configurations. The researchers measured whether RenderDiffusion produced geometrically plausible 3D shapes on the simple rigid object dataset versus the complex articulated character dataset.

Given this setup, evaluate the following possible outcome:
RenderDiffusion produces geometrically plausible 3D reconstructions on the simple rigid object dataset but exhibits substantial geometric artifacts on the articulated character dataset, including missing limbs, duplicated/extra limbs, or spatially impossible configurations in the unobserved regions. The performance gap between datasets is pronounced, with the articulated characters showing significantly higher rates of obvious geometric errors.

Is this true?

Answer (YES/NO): YES